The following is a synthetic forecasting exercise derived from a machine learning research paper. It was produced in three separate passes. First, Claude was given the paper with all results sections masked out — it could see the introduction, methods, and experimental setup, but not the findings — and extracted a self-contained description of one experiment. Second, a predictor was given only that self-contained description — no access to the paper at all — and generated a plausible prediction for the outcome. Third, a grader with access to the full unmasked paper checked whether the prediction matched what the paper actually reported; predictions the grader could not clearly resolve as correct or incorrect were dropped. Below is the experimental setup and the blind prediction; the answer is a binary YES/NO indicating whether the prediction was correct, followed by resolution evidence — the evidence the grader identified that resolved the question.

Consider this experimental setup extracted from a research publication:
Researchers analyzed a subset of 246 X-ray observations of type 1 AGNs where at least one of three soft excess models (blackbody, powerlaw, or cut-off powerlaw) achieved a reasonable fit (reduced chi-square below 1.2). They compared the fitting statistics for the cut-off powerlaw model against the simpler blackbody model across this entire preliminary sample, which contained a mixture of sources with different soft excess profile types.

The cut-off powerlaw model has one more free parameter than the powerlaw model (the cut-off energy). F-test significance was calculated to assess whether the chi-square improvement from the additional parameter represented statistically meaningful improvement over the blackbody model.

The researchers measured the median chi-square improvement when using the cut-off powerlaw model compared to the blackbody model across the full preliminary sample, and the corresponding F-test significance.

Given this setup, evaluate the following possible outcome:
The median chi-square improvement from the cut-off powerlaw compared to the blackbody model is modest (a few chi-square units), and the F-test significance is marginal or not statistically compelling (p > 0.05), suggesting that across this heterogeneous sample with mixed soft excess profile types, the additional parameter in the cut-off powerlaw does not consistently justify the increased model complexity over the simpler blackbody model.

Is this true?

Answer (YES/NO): NO